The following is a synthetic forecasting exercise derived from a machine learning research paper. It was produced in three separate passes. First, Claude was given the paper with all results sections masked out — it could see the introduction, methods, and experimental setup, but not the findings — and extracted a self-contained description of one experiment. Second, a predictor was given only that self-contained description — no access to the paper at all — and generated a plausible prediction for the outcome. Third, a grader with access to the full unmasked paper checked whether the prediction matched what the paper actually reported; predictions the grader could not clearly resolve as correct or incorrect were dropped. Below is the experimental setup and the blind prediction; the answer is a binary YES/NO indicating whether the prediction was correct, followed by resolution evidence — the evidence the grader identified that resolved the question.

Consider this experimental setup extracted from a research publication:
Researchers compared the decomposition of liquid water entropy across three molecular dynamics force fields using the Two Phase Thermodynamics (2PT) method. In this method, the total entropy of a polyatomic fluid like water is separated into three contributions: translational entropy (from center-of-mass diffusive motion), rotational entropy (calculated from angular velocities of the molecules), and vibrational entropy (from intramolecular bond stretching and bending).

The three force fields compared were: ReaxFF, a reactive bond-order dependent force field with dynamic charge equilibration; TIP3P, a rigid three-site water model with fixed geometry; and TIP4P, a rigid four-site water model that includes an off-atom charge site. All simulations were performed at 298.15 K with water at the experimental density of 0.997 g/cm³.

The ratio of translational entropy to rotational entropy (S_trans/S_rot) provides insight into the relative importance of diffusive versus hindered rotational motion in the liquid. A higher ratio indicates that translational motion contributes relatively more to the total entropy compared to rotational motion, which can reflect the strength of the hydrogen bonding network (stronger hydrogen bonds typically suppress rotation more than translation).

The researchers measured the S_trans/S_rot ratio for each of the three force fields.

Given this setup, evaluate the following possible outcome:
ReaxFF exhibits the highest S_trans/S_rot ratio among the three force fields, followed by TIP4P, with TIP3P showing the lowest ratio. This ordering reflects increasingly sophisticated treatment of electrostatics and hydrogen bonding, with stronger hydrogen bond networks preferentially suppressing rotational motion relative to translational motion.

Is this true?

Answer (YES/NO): NO